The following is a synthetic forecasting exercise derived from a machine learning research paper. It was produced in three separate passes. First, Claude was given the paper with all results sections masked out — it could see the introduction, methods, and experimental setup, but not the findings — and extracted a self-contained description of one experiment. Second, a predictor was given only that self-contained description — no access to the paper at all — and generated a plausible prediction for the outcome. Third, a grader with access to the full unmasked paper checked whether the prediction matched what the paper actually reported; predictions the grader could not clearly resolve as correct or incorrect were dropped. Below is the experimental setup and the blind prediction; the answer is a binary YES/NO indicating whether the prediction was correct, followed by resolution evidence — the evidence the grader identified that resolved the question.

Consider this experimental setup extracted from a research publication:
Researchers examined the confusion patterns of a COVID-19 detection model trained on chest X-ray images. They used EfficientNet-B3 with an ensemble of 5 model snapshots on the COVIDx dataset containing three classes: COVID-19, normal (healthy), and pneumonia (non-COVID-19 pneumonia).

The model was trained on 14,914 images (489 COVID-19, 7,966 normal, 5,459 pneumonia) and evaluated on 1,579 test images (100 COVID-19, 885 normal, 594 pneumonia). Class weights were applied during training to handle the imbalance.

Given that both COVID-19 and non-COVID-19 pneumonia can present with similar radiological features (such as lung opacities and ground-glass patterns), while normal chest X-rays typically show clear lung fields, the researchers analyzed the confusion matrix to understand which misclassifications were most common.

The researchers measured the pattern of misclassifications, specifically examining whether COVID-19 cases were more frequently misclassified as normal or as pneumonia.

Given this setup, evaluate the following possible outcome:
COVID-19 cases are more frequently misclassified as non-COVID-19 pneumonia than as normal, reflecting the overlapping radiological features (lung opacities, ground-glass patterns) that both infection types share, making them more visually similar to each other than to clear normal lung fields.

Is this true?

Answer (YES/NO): YES